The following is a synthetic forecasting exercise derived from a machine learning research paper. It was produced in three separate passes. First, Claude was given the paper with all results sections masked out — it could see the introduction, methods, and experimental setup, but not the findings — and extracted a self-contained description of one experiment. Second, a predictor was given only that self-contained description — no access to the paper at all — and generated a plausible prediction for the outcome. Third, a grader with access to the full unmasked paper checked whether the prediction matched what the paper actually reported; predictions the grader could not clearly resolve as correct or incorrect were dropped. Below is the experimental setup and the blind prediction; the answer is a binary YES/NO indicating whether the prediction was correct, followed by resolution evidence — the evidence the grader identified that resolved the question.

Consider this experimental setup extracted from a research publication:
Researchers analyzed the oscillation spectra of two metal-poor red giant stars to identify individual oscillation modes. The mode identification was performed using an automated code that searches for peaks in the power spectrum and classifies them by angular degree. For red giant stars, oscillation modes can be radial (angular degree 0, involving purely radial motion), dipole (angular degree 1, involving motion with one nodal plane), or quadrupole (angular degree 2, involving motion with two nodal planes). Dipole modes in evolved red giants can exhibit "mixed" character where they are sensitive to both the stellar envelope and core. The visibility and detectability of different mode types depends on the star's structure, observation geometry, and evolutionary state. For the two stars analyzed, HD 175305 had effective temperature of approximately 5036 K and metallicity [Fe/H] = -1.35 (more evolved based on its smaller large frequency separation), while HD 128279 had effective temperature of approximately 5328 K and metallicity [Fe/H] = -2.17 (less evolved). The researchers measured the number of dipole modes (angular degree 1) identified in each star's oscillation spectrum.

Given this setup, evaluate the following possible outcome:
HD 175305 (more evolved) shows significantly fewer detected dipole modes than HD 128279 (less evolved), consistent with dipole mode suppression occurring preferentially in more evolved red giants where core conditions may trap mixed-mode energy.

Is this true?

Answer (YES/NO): NO